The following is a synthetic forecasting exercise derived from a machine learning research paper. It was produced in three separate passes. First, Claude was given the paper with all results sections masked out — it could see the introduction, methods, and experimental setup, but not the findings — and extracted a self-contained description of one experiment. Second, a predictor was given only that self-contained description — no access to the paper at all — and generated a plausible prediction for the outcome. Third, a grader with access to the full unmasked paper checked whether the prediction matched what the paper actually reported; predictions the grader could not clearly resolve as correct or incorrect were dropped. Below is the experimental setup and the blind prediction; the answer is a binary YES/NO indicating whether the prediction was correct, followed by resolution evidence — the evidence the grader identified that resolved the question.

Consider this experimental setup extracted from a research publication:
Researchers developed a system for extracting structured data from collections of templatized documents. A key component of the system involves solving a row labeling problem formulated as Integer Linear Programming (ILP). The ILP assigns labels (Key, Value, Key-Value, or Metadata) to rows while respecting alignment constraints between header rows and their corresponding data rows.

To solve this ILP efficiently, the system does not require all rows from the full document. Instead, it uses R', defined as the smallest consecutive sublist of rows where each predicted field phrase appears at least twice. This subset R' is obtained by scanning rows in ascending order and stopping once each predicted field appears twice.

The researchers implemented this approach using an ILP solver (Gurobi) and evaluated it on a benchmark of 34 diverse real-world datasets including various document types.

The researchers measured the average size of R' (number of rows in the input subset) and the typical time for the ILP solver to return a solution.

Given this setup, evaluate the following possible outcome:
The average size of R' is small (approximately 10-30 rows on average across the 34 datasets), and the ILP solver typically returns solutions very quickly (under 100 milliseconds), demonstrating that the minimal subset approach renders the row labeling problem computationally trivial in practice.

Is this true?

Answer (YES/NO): NO